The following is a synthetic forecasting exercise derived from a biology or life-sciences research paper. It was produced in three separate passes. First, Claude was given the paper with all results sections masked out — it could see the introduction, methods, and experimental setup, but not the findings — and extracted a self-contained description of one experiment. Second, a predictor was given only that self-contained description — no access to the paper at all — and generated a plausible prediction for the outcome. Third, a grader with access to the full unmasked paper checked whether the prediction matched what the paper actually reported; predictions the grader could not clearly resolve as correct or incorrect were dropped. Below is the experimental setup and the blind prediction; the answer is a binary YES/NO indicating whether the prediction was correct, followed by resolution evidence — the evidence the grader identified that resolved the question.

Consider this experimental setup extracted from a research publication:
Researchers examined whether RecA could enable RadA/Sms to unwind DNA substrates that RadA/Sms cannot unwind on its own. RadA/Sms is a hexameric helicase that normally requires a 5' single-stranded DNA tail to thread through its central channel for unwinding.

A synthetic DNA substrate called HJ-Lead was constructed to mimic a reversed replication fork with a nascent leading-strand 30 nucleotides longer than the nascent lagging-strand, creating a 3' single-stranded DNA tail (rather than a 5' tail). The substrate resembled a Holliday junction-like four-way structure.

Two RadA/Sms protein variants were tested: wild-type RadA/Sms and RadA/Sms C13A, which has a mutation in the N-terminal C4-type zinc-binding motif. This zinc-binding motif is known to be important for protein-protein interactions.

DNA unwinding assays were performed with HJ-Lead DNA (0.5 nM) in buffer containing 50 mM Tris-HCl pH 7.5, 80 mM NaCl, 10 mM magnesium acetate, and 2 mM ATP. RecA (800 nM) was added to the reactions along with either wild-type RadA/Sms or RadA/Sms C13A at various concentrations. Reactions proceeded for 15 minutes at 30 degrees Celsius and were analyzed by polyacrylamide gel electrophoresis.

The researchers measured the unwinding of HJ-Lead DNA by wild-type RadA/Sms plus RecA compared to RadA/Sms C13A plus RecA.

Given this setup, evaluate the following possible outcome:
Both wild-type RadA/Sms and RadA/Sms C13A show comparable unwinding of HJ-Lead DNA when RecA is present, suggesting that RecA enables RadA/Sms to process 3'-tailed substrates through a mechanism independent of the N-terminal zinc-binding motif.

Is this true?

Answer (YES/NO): NO